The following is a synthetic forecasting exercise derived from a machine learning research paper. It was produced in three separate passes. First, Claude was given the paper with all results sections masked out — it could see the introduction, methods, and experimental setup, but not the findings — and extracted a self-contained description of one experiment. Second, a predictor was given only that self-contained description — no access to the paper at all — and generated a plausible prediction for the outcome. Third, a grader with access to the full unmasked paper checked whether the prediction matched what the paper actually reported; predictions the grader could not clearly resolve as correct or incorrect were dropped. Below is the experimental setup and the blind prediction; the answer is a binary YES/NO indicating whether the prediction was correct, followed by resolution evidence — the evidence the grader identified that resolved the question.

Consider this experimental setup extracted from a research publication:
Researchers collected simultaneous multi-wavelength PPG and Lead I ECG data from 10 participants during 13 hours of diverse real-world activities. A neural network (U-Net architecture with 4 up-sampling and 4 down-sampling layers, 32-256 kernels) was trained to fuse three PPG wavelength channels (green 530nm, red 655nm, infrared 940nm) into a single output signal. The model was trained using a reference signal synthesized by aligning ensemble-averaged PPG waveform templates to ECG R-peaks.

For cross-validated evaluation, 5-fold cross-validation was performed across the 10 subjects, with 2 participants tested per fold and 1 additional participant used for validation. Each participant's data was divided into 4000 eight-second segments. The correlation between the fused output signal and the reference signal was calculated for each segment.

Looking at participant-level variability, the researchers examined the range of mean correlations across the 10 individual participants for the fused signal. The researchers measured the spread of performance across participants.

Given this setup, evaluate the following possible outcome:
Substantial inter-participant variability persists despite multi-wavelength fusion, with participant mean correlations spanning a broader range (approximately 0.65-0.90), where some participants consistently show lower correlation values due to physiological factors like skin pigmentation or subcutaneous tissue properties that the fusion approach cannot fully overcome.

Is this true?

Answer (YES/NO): NO